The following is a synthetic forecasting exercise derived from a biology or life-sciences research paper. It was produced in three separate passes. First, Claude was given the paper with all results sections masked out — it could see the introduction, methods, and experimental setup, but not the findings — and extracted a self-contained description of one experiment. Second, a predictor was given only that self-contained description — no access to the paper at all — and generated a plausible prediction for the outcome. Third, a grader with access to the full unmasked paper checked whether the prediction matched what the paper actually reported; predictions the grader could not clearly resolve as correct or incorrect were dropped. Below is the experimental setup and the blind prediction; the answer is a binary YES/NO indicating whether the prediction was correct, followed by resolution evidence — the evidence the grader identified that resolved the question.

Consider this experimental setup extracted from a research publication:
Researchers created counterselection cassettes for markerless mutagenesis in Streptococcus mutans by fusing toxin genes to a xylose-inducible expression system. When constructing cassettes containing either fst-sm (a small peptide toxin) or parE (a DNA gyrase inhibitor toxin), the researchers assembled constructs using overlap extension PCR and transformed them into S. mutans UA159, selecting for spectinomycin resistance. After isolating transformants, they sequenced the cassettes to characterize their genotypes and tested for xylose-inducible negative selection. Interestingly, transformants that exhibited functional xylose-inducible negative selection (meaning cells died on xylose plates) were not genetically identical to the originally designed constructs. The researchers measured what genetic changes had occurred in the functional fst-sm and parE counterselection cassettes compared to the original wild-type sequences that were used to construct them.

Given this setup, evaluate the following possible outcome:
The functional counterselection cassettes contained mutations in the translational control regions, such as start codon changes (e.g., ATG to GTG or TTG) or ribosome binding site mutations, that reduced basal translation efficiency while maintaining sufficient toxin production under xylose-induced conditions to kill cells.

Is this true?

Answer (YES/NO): NO